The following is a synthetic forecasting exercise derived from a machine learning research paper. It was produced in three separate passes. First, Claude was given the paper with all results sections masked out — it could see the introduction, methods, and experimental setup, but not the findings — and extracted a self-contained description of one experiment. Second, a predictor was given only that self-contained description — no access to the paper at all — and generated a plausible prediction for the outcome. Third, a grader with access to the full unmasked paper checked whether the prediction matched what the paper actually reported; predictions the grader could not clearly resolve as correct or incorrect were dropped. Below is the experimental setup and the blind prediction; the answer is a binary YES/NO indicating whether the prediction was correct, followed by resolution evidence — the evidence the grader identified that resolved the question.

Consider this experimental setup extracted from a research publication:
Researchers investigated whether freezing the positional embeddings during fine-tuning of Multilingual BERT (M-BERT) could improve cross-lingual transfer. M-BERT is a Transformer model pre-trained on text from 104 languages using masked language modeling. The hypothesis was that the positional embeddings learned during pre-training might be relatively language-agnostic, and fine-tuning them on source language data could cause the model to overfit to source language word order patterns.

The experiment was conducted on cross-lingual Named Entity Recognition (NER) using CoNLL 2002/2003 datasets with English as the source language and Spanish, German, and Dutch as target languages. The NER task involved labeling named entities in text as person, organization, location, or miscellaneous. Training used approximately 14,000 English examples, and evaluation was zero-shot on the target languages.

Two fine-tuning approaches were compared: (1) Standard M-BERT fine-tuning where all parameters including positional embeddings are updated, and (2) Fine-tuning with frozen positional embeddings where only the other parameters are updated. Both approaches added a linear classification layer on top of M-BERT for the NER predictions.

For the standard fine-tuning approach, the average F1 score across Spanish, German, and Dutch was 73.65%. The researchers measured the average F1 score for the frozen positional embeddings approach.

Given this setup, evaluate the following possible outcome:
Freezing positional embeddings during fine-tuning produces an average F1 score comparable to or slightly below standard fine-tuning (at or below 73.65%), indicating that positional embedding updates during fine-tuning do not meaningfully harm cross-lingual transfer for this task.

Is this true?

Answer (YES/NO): NO